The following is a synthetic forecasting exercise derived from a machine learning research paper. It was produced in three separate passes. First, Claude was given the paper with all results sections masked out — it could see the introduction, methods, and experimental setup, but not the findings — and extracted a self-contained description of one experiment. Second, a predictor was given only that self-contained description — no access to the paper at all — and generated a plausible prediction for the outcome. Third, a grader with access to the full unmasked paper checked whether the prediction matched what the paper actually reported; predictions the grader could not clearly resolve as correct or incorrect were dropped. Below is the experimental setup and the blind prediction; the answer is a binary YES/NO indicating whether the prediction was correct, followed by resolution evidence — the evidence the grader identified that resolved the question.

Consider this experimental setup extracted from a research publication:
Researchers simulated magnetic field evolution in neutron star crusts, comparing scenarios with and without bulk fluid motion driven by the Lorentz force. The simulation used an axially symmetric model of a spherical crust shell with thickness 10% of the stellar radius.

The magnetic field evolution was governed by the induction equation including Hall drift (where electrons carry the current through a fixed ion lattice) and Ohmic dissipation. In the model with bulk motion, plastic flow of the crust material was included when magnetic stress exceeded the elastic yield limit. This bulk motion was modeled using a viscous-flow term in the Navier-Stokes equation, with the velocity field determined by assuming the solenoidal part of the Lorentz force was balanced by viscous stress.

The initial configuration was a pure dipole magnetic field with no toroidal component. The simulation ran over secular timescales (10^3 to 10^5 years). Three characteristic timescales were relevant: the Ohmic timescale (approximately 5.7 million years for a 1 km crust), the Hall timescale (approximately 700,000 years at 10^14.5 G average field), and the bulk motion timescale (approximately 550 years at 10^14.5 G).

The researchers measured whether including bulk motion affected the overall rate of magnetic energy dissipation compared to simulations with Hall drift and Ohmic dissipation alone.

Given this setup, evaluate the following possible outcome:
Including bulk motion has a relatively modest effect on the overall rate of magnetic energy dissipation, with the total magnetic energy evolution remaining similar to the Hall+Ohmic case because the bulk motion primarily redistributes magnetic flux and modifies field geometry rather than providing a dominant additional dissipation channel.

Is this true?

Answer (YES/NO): NO